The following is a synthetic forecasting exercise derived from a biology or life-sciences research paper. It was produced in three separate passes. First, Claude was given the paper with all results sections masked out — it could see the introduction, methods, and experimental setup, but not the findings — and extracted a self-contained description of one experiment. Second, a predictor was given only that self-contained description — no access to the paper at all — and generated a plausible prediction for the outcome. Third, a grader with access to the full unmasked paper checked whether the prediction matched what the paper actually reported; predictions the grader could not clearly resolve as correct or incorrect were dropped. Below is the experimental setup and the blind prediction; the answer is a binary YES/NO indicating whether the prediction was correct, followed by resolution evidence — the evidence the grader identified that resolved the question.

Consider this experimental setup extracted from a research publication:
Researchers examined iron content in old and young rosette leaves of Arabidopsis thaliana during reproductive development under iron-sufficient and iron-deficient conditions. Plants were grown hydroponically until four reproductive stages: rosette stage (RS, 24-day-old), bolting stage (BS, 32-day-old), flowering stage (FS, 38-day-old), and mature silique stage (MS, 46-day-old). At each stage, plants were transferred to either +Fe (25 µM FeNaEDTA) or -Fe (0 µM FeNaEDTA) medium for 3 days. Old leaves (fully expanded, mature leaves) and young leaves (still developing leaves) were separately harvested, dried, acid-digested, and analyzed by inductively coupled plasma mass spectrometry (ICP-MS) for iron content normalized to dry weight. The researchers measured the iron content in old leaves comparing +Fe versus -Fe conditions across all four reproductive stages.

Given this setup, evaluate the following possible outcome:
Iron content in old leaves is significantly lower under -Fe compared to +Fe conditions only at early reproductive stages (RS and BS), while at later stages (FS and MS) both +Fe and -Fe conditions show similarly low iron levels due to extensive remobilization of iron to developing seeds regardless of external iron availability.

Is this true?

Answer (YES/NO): NO